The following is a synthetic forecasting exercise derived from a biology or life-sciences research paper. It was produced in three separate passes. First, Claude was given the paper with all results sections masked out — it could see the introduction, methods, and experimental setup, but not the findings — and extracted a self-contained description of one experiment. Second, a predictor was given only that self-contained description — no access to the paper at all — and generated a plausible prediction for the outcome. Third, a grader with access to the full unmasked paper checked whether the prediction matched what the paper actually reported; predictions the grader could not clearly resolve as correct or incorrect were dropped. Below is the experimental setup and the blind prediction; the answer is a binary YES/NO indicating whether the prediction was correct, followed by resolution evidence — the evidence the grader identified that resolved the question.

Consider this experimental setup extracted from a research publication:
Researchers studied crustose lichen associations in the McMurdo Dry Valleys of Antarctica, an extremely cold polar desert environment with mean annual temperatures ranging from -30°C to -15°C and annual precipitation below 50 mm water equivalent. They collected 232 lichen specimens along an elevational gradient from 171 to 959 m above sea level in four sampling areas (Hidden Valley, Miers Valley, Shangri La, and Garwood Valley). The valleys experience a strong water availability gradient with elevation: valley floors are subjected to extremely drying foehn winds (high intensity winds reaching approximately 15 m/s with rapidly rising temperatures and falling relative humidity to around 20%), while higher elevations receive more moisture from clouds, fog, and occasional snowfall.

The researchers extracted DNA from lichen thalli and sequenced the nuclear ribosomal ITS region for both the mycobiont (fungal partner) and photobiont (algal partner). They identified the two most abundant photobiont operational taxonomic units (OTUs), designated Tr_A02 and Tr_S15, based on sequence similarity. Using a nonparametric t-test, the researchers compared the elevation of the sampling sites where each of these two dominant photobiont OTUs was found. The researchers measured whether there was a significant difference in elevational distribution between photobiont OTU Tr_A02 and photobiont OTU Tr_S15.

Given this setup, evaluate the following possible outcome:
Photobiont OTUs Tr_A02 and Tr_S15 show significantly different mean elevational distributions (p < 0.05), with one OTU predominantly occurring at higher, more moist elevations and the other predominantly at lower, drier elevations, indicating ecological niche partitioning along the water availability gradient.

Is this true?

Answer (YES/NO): NO